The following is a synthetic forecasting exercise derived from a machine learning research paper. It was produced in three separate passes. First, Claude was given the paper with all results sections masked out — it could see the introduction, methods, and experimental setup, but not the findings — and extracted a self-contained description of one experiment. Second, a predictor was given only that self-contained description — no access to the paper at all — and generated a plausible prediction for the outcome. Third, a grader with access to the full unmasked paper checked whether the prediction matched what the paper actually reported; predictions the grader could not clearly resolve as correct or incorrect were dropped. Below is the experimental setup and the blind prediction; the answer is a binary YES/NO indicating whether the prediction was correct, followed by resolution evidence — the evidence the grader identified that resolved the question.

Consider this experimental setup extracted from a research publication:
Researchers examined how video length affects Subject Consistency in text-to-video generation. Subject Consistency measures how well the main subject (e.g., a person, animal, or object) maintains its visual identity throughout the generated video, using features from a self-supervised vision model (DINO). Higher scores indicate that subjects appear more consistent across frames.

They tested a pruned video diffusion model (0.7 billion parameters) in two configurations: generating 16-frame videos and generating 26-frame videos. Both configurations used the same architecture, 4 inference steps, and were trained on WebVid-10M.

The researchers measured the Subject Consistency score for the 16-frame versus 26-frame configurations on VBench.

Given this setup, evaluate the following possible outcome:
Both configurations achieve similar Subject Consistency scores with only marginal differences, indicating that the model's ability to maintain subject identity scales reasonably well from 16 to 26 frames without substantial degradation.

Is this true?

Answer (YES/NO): YES